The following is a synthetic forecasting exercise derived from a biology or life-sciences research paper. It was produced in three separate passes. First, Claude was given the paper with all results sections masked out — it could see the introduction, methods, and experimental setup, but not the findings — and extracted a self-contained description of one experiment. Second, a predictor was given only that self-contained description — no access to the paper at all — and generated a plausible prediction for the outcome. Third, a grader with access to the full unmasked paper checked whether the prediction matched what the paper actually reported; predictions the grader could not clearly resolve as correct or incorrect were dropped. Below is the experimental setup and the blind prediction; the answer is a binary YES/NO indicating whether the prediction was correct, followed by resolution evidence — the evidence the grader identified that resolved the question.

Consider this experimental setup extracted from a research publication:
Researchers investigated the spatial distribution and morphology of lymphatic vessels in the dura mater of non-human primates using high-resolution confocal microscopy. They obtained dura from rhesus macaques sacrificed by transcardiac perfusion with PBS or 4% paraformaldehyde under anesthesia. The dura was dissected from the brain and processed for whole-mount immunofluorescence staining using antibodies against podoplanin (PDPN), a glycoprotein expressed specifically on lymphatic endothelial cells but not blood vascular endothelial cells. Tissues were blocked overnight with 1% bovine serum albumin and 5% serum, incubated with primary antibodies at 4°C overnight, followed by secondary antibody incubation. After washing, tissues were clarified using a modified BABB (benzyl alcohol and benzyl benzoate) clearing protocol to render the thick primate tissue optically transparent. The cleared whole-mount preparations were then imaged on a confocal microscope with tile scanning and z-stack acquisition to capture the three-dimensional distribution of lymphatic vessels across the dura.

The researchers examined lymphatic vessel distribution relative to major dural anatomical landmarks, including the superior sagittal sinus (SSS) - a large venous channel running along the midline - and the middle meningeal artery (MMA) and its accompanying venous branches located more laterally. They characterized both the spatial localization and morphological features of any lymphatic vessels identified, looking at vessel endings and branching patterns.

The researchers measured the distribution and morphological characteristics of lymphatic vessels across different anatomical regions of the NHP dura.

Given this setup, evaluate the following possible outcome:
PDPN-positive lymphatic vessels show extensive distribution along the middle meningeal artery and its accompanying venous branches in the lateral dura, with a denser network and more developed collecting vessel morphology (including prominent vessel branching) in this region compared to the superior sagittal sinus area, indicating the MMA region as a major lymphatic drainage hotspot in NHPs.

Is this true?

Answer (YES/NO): NO